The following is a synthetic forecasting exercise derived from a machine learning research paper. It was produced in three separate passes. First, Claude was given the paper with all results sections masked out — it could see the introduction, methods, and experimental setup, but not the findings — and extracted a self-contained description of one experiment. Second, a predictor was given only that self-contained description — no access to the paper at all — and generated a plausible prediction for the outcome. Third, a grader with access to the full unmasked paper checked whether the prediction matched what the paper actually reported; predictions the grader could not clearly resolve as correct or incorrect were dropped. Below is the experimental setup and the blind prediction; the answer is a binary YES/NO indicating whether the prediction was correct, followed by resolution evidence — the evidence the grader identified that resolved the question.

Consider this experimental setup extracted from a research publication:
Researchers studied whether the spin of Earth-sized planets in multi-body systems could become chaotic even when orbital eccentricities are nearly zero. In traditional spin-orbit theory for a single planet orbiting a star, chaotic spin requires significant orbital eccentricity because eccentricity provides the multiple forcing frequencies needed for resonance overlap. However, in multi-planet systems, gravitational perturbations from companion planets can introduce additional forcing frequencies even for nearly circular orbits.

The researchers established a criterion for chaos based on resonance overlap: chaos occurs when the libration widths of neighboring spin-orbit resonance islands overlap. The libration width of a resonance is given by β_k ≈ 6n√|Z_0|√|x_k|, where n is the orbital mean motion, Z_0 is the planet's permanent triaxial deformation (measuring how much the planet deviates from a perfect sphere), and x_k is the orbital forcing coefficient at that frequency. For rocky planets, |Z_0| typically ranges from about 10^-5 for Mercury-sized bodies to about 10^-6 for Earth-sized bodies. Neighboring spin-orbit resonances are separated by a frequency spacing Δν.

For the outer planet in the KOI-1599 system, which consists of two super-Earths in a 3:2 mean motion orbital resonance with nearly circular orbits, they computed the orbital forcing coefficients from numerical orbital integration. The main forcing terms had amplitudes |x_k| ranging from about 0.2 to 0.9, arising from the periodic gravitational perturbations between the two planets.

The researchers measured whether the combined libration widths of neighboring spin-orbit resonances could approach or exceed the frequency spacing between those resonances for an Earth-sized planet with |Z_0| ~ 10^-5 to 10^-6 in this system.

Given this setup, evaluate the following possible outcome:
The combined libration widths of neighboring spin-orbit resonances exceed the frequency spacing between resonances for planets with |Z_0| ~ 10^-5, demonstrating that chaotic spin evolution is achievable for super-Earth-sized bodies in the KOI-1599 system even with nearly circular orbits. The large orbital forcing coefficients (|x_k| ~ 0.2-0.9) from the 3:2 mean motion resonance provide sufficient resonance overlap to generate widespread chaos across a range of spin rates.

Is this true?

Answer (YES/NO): YES